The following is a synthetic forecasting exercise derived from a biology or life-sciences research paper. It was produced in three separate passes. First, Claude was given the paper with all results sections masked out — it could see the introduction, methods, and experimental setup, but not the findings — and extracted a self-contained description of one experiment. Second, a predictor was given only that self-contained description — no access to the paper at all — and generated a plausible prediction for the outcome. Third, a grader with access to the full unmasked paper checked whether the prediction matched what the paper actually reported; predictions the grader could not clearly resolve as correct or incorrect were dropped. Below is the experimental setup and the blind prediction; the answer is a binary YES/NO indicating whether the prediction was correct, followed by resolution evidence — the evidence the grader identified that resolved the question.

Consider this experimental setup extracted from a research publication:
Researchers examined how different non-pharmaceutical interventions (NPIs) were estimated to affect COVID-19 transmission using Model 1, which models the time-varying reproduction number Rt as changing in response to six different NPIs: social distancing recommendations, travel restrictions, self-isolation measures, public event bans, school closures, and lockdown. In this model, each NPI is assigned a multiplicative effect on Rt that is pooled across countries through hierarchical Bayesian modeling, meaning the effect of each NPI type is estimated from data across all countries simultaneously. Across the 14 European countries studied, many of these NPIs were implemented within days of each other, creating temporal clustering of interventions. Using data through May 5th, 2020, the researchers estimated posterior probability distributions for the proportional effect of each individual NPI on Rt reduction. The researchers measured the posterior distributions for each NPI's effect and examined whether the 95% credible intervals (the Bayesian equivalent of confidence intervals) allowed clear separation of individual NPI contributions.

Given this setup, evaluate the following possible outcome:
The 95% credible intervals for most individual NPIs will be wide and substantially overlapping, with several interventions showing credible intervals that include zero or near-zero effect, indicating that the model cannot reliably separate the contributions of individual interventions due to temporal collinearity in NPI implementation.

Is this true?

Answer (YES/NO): NO